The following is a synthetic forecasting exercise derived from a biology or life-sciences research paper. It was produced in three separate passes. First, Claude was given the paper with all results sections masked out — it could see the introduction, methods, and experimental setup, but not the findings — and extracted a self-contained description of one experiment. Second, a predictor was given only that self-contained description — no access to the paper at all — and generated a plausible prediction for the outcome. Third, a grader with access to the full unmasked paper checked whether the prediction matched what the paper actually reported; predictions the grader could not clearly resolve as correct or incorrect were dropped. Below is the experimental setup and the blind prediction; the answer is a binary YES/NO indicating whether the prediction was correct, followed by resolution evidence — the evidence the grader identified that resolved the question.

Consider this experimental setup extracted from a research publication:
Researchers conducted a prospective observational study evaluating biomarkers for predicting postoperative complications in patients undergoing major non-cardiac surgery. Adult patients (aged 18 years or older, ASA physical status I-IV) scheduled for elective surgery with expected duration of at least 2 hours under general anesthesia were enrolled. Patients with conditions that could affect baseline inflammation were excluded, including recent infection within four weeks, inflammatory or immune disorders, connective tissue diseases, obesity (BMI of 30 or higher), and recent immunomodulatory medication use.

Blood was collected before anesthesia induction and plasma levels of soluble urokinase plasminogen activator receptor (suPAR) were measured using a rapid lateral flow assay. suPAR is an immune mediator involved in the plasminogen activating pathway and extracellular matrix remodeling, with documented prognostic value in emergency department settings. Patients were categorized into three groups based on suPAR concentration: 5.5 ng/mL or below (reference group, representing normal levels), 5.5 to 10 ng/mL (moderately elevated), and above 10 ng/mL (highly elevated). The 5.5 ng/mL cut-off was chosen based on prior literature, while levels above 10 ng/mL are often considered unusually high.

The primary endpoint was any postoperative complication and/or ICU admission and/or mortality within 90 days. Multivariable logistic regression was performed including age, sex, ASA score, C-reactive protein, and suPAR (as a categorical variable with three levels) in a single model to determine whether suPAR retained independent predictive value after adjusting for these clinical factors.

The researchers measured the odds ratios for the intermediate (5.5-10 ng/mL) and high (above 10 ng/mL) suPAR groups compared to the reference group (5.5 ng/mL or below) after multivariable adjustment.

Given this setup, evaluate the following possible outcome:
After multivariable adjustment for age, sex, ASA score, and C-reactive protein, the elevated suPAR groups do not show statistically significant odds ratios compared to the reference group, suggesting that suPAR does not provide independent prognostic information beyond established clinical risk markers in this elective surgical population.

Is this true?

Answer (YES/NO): NO